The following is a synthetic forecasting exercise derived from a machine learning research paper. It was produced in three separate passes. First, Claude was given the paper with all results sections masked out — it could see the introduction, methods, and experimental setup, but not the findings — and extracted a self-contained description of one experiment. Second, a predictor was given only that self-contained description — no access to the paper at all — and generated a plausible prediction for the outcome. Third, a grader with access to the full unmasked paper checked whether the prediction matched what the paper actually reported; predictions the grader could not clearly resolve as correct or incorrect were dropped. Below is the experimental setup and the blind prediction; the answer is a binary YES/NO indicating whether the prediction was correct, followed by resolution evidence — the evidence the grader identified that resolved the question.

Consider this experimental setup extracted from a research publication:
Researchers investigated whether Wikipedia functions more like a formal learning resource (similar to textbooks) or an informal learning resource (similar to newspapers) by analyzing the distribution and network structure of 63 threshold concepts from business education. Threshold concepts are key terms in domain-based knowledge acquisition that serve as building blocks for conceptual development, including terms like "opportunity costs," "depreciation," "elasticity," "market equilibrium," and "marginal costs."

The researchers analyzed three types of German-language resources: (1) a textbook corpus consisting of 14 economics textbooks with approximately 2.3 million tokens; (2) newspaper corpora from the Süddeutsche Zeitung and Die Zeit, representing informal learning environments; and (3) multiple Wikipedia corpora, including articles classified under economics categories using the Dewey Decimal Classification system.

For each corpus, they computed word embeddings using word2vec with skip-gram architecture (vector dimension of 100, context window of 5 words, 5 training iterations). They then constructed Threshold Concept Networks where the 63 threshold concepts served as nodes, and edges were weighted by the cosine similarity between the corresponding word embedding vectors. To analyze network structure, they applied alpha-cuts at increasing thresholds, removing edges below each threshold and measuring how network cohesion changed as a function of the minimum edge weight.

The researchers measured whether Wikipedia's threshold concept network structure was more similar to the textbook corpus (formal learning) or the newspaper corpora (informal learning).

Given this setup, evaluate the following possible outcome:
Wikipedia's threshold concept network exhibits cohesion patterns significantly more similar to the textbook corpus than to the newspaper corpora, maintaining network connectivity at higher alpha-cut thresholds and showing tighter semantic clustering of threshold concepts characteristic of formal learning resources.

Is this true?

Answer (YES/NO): NO